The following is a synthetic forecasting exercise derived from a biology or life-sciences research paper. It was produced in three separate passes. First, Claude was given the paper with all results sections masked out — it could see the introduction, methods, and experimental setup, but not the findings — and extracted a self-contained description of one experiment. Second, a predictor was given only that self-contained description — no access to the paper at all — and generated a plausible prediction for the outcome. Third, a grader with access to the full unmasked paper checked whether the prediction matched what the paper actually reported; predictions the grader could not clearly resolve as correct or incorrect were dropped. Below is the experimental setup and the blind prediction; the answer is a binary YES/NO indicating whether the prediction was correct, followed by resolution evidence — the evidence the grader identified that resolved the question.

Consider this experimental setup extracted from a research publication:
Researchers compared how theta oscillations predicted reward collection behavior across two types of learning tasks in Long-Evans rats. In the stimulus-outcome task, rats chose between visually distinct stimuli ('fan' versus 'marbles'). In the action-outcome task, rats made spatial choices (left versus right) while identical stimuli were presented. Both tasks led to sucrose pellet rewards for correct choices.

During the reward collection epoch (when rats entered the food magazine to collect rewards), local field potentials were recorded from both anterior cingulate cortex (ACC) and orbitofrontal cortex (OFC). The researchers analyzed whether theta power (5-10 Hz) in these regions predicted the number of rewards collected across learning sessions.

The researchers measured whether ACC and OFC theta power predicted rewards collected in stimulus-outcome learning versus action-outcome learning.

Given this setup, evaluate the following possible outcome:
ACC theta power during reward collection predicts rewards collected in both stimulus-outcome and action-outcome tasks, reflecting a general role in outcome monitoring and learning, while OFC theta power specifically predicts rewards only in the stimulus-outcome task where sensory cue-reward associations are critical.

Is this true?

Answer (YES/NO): NO